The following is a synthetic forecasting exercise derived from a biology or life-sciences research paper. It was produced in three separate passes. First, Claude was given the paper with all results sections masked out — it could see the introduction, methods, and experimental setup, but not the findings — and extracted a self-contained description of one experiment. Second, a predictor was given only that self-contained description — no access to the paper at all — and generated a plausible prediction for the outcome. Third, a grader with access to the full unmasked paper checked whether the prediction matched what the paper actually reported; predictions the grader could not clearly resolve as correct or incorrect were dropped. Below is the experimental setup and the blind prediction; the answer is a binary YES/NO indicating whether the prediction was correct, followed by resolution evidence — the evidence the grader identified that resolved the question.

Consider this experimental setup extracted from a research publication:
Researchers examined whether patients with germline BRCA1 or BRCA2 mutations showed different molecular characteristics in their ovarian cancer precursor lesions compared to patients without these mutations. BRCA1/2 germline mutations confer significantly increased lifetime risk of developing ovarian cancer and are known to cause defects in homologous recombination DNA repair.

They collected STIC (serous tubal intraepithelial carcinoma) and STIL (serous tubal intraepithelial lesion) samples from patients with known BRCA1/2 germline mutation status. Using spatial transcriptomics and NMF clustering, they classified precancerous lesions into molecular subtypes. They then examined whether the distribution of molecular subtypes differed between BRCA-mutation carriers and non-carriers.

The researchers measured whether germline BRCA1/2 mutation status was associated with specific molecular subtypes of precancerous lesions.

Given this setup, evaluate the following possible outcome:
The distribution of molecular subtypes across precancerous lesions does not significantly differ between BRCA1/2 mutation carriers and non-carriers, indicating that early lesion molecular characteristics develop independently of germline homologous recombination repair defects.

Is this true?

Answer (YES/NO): NO